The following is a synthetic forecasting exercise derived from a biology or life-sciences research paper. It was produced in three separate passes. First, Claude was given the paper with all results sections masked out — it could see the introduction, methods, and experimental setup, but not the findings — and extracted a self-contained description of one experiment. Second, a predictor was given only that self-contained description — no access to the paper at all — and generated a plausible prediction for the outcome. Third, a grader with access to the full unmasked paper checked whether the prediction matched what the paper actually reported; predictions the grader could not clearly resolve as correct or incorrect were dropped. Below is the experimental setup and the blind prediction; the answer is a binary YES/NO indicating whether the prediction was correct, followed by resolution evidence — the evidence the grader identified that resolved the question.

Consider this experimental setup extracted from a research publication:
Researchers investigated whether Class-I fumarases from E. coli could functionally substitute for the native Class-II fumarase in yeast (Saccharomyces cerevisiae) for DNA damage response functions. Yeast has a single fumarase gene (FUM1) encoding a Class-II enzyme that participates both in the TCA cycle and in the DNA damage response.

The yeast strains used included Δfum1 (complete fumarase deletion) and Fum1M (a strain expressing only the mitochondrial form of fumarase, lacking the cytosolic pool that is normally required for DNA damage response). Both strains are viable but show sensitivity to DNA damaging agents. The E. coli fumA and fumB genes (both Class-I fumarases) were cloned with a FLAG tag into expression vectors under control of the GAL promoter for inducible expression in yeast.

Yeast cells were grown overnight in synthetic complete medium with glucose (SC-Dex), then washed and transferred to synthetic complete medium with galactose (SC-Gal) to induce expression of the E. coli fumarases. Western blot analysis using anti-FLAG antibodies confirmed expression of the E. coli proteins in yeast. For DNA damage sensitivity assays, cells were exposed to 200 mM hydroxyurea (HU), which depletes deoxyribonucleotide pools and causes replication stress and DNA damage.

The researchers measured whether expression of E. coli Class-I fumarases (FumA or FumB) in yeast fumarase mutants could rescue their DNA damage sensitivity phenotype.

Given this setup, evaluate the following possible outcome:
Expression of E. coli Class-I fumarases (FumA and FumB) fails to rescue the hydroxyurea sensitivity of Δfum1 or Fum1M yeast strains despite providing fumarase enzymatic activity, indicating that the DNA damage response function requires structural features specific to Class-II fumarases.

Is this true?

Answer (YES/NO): NO